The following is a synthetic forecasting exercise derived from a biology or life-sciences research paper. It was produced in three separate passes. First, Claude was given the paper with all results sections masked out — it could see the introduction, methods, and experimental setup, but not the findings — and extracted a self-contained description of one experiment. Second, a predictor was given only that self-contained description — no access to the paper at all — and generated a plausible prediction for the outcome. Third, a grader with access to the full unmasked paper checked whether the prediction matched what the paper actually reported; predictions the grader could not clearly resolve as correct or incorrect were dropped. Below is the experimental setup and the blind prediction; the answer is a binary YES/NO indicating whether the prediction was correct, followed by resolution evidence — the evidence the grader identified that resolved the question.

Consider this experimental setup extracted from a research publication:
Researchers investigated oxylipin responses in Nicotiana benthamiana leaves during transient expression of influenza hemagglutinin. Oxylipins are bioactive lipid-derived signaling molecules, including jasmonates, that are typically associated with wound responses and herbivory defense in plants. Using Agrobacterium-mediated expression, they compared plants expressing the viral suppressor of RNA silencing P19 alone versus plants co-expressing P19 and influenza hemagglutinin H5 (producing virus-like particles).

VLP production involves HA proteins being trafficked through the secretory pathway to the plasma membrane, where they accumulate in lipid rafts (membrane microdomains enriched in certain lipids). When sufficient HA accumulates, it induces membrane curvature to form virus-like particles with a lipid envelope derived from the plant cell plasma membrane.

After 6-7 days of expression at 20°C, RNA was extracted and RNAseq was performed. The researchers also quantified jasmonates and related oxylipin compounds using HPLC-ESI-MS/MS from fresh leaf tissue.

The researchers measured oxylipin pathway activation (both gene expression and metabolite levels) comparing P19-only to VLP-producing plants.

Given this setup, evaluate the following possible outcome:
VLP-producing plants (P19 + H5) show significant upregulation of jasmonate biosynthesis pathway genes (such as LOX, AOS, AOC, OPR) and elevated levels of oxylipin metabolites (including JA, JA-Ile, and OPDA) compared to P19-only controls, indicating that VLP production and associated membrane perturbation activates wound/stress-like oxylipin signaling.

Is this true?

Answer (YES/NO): NO